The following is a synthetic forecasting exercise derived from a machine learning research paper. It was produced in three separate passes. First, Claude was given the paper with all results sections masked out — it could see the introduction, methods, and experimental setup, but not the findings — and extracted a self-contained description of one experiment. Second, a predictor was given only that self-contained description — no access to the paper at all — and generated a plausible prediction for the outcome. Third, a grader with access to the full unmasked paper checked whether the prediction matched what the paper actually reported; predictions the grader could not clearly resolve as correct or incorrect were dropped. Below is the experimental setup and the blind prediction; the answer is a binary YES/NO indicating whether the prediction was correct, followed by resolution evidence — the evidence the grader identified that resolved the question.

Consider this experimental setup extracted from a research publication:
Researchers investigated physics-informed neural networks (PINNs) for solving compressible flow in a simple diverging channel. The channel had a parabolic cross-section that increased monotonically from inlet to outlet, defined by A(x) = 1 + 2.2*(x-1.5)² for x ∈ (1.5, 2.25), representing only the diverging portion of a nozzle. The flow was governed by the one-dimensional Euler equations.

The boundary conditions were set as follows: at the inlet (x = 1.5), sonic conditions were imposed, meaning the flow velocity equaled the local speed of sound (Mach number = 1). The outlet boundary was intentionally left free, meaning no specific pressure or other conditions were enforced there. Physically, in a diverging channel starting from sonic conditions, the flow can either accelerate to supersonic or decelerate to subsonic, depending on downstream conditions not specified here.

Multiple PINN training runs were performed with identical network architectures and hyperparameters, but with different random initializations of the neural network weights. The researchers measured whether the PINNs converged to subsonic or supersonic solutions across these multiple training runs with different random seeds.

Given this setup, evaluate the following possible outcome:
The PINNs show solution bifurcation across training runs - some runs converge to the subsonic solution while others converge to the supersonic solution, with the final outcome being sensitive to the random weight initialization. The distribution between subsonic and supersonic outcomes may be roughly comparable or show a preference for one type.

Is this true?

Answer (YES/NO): YES